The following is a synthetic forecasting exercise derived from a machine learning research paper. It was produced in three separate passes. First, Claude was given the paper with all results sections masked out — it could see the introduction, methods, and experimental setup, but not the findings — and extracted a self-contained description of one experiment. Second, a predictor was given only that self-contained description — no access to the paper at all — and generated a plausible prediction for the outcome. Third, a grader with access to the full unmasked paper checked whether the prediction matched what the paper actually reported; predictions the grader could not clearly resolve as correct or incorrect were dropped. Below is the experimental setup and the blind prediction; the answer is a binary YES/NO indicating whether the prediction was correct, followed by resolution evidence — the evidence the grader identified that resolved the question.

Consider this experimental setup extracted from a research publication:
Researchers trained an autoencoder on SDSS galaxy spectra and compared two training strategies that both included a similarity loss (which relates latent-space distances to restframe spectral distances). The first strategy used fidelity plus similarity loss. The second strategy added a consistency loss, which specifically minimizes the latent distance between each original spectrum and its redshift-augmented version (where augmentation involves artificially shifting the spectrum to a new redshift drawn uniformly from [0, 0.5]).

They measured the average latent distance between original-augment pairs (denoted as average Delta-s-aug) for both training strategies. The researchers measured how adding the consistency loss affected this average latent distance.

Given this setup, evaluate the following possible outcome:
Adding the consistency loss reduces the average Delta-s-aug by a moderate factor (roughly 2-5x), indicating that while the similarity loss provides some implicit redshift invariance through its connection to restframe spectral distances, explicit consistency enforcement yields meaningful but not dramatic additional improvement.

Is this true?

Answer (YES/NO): NO